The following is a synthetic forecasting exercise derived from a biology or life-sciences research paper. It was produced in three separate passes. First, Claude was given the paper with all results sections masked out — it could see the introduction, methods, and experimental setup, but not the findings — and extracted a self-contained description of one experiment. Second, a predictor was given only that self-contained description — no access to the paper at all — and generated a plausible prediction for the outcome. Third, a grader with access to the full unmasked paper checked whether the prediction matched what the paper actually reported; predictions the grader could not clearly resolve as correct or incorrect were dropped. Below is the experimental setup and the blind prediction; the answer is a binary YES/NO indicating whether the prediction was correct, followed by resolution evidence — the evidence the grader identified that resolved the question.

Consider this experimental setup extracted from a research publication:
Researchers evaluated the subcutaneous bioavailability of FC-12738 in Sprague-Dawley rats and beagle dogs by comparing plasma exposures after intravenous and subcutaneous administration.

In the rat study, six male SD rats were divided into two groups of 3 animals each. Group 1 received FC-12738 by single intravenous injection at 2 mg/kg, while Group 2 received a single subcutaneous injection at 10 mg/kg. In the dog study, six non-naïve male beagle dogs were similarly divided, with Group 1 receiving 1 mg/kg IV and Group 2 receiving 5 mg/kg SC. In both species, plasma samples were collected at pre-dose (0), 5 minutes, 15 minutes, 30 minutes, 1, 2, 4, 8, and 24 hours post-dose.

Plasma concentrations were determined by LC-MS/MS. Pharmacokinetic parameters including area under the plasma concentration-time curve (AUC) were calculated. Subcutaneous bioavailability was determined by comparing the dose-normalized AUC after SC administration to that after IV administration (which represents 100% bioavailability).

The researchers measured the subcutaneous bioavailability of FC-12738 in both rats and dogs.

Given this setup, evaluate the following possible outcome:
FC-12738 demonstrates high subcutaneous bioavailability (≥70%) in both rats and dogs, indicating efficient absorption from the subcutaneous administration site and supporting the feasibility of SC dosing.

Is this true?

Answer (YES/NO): YES